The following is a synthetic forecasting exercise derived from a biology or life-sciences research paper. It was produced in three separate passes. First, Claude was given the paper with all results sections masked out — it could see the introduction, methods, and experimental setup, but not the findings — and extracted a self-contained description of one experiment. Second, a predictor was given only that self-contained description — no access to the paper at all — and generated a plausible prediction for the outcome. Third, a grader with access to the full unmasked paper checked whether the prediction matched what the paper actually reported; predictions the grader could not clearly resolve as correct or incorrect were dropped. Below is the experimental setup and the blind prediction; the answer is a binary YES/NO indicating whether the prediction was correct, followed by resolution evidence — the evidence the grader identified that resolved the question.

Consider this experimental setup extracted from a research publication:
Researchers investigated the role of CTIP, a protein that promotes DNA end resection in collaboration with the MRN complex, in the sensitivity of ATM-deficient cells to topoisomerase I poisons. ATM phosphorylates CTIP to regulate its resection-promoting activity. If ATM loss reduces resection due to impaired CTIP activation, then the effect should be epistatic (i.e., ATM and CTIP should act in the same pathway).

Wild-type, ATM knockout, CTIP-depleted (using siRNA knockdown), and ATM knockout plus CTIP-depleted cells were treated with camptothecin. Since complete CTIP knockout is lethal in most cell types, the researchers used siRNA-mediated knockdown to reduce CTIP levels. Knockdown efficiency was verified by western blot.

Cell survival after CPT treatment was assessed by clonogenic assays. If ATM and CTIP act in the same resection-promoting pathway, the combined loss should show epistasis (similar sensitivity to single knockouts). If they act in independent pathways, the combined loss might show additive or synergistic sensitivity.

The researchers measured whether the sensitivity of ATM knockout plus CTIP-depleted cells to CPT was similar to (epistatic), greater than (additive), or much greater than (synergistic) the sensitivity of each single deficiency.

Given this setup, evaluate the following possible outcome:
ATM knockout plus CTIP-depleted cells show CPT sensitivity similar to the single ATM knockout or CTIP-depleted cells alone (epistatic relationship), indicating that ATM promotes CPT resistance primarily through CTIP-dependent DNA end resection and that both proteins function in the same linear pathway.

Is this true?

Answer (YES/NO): YES